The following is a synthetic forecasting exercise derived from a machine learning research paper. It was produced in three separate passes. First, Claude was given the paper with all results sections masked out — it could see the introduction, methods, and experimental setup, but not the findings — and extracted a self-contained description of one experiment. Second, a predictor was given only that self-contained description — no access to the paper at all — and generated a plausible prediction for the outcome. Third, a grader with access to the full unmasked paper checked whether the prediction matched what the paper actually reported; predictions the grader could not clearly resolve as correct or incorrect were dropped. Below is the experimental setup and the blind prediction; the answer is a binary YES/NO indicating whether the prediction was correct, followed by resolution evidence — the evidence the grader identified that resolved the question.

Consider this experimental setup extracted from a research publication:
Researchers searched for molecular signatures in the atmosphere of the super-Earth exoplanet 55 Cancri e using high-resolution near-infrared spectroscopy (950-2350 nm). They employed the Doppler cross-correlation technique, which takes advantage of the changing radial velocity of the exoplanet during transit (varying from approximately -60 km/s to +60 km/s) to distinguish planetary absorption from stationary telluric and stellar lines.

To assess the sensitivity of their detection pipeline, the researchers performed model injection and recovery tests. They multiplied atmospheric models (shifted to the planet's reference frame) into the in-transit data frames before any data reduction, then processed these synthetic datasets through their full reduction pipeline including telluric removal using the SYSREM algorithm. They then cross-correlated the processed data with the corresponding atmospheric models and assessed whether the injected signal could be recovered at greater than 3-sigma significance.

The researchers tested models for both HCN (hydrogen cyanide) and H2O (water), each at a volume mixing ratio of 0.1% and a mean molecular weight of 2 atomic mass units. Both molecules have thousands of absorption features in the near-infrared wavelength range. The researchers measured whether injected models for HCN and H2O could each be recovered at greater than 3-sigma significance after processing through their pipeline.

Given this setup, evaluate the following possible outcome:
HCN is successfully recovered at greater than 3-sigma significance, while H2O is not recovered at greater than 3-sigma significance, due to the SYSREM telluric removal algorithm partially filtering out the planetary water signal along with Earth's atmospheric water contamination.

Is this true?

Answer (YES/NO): NO